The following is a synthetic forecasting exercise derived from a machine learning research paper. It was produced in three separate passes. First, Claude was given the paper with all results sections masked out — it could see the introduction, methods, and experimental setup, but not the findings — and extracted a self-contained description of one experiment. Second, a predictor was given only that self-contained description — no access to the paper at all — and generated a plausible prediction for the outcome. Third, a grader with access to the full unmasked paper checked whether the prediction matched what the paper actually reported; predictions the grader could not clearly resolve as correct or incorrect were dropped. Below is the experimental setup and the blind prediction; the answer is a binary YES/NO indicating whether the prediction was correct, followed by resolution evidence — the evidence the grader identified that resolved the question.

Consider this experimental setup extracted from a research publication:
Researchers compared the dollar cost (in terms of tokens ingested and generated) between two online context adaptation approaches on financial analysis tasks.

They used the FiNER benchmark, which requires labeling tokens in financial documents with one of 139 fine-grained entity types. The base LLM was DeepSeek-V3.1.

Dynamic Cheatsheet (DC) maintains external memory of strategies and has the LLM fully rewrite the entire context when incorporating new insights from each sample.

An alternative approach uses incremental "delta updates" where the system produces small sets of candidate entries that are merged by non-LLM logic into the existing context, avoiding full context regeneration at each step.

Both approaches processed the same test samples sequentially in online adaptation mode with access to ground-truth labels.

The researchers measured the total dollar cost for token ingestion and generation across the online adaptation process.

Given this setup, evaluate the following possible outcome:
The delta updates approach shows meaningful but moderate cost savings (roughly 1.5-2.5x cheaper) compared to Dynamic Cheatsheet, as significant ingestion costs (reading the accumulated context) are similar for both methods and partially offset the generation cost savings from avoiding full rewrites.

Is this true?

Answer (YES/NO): NO